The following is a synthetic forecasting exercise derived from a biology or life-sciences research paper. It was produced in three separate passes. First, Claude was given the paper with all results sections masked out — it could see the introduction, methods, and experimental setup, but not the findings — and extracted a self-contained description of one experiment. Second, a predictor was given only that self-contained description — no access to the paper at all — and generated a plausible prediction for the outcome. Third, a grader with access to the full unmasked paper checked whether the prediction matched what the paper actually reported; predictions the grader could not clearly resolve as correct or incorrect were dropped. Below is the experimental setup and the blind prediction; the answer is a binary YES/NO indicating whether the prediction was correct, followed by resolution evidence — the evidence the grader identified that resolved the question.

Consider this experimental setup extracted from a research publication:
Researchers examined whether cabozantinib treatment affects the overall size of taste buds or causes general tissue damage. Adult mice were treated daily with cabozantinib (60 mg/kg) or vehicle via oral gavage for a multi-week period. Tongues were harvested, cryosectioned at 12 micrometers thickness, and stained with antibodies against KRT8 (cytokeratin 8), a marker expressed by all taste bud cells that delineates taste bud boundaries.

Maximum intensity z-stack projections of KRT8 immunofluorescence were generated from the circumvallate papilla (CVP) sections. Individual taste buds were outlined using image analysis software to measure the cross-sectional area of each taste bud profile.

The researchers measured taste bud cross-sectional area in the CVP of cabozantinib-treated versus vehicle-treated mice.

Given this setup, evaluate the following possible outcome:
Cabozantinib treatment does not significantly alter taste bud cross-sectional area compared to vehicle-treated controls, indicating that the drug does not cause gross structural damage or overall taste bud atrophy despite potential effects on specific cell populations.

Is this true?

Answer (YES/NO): YES